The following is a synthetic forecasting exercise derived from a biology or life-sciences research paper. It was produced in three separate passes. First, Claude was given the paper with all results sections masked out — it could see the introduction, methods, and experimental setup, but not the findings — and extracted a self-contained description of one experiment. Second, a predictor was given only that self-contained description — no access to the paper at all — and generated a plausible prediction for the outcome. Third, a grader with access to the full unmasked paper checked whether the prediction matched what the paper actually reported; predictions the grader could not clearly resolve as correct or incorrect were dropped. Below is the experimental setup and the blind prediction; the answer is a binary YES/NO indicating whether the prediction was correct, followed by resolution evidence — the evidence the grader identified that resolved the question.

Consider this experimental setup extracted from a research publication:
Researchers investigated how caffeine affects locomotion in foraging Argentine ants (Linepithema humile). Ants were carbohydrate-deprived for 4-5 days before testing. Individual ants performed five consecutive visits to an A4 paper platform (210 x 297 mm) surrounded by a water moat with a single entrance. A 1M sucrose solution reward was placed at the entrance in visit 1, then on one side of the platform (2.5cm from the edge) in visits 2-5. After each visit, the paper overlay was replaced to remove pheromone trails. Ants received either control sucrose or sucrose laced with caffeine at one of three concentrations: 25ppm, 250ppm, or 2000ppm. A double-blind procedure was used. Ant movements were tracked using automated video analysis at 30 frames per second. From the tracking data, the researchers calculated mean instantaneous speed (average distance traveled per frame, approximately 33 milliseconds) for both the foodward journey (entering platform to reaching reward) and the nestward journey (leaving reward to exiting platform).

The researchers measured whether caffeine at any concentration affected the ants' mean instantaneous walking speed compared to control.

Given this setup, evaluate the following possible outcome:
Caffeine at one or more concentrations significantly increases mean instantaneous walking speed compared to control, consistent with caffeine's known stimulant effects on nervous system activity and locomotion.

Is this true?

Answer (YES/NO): NO